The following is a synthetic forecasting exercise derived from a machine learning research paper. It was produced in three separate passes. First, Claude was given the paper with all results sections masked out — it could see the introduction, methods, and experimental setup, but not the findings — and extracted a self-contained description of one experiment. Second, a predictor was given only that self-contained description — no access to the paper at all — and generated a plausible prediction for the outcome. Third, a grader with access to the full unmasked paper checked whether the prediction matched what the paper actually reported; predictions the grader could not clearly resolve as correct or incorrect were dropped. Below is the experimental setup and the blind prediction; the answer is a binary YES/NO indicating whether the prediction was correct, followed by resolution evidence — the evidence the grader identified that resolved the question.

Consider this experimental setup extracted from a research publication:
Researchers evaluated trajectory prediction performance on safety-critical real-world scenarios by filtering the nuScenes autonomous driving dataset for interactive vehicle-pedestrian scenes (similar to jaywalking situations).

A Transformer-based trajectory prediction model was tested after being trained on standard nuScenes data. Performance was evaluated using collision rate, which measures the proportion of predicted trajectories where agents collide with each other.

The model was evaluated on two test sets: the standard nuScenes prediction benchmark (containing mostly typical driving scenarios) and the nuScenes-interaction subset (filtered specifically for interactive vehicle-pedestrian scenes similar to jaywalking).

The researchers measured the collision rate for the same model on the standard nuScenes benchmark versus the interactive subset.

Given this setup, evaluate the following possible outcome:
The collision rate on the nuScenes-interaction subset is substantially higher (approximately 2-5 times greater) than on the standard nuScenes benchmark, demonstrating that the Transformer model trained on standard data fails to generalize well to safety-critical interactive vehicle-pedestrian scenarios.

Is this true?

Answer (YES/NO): YES